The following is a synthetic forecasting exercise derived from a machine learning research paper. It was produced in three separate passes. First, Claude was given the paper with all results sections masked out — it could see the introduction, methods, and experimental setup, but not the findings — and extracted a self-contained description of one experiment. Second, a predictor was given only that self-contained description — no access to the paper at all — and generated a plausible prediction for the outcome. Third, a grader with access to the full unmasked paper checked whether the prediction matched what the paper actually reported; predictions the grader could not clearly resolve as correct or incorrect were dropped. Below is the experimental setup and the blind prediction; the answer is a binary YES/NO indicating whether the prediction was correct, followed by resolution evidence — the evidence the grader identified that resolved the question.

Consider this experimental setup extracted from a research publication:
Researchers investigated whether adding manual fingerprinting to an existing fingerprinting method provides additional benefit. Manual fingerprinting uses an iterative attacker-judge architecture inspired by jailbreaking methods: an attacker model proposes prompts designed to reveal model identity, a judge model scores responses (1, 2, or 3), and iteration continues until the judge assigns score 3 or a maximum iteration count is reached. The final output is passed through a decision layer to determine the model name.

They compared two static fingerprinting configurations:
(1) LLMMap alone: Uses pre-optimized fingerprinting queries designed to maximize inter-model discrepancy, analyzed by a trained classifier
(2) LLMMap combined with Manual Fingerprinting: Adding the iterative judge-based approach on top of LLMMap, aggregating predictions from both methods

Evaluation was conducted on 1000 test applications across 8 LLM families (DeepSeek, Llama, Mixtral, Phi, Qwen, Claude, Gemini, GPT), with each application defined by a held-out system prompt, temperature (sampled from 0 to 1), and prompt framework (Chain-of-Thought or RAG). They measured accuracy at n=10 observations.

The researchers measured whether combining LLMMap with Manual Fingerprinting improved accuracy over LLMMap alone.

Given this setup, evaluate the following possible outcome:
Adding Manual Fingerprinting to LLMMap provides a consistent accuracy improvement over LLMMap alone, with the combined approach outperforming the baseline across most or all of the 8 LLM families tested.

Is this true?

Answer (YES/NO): NO